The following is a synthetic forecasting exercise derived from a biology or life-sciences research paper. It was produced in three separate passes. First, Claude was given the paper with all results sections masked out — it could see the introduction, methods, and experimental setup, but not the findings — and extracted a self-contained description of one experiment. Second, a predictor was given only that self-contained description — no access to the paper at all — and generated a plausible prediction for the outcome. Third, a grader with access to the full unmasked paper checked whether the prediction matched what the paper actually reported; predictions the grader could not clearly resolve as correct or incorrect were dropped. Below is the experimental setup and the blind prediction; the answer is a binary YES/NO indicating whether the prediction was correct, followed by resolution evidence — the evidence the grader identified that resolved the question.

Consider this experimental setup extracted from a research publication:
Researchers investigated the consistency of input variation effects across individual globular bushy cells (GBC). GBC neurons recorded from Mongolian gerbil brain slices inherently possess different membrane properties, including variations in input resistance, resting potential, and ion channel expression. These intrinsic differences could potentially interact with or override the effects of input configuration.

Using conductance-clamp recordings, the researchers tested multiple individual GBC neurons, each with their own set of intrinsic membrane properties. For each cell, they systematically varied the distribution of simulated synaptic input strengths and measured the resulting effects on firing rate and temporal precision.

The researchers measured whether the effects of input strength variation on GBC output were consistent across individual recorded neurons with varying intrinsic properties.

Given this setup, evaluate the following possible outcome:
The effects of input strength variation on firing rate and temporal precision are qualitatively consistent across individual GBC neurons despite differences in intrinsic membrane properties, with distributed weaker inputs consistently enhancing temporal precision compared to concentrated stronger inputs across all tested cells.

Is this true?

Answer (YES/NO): YES